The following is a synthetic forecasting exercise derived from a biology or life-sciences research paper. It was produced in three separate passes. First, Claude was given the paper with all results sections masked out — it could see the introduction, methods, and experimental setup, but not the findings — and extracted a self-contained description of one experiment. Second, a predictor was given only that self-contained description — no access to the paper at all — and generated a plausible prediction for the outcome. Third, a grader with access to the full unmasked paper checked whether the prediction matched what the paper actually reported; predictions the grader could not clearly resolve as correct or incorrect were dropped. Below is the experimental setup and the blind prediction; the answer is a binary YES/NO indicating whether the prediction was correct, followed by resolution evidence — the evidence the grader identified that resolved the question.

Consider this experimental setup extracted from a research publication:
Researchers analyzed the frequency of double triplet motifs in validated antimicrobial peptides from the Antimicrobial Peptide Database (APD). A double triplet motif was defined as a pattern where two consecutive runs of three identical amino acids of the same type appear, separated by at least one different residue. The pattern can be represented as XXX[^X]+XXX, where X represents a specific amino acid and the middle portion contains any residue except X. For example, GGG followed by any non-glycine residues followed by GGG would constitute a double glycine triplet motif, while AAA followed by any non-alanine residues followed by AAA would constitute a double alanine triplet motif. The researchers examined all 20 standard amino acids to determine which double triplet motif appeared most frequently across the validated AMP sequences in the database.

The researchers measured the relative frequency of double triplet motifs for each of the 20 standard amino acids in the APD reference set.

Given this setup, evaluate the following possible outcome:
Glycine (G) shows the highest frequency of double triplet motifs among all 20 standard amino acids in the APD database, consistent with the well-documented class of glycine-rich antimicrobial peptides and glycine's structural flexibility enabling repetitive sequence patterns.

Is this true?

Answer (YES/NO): YES